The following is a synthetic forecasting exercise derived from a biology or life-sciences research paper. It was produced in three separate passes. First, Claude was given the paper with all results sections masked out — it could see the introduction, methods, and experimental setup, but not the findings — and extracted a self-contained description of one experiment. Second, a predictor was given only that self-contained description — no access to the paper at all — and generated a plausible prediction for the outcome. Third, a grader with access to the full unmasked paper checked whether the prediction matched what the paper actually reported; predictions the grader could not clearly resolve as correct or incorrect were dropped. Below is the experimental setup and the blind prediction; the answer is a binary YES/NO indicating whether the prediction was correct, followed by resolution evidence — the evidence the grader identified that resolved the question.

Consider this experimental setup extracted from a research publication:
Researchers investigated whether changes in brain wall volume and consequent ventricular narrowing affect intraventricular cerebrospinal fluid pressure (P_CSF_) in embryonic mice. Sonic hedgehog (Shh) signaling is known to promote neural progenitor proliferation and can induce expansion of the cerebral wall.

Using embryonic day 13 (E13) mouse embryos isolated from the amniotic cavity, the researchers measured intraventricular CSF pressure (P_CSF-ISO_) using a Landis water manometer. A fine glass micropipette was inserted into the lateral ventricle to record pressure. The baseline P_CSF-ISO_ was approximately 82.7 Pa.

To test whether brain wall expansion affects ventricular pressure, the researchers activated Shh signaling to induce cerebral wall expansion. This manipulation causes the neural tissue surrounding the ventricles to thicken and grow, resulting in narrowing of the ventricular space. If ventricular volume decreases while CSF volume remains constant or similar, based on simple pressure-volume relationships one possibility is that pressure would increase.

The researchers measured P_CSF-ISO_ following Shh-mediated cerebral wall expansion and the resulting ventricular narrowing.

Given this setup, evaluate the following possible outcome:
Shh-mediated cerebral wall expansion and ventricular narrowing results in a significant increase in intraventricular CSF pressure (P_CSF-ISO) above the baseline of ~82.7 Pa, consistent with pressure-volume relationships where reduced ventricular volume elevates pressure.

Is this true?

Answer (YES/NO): NO